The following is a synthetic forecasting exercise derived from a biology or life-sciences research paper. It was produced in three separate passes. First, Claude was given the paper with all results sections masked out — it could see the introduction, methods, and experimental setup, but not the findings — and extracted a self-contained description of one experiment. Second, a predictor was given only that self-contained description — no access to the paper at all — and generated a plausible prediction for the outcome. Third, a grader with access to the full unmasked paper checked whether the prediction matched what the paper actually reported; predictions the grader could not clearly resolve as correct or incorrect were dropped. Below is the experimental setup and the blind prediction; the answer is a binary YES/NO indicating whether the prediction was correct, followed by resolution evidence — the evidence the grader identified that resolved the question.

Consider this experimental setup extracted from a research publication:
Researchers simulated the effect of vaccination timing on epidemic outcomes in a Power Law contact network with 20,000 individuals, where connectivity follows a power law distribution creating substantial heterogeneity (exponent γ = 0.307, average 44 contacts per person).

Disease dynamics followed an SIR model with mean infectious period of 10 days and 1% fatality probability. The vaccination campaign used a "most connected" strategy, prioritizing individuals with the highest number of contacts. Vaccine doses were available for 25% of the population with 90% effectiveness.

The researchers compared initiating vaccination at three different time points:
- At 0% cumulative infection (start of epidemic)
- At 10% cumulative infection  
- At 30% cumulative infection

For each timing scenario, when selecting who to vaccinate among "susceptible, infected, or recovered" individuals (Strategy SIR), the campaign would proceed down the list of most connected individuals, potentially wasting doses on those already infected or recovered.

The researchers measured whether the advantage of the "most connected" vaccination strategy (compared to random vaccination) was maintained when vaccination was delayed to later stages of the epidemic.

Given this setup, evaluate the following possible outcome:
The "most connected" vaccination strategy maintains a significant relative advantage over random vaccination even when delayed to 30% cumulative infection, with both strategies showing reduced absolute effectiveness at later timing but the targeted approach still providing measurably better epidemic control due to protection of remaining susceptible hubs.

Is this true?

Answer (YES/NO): NO